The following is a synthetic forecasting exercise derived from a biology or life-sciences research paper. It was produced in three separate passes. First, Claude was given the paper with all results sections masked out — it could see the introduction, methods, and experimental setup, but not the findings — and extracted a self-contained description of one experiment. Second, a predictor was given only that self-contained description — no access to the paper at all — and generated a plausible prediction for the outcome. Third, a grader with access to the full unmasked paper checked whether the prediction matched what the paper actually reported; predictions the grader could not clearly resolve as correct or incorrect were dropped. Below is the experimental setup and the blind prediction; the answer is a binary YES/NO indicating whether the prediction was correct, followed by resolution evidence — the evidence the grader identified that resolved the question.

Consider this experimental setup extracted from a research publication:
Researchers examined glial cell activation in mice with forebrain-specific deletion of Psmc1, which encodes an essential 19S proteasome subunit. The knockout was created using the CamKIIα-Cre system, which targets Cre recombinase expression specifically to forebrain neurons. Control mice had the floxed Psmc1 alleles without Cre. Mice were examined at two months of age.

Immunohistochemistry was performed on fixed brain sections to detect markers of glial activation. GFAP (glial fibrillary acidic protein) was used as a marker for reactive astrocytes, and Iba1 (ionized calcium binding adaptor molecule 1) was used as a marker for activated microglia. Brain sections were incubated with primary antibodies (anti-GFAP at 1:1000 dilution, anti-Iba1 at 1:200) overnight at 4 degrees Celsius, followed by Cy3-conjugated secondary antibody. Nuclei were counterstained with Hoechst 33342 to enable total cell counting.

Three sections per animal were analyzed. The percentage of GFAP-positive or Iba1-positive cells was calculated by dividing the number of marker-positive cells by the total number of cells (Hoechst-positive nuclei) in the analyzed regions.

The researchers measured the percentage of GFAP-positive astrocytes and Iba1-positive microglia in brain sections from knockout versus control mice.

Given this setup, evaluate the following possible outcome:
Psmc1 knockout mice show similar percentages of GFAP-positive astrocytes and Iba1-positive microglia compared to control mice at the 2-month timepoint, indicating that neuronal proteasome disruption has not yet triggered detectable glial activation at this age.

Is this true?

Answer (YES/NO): NO